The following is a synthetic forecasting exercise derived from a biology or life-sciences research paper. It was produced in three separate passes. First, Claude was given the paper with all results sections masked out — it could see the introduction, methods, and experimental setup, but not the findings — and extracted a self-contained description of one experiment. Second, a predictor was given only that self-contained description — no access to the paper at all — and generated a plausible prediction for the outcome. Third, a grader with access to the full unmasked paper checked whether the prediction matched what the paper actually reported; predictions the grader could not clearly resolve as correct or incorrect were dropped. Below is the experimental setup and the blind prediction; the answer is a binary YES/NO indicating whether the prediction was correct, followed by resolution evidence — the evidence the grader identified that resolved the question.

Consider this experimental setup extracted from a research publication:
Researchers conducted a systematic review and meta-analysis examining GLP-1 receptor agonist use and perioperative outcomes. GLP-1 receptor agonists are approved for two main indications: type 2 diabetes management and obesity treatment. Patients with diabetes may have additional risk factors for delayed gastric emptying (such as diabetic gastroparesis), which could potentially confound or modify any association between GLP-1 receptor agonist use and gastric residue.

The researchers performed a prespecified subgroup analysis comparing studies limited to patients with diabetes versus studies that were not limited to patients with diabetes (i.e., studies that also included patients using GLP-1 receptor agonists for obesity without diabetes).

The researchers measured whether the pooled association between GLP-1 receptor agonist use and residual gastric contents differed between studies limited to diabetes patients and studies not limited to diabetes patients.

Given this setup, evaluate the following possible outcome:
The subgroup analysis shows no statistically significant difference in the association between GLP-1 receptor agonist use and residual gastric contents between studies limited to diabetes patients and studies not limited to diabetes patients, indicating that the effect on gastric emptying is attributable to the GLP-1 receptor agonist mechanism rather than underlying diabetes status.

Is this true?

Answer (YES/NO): YES